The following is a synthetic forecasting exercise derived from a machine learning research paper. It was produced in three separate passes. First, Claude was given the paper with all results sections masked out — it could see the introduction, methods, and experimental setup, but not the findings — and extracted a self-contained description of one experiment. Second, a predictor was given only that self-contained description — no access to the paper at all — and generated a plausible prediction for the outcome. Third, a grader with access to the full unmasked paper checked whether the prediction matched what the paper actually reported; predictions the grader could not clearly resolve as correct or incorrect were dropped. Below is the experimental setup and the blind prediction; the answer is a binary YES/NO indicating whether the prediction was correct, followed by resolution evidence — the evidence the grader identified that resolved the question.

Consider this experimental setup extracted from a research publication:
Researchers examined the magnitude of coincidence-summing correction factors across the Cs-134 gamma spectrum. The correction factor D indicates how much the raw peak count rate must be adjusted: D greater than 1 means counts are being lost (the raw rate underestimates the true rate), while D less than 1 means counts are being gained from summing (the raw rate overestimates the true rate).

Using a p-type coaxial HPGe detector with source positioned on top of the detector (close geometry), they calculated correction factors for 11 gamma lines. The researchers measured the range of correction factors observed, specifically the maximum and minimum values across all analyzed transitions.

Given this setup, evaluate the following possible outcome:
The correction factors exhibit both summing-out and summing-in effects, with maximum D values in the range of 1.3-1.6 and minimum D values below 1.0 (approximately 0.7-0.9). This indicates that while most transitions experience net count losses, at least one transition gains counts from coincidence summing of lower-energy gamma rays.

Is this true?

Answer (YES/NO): NO